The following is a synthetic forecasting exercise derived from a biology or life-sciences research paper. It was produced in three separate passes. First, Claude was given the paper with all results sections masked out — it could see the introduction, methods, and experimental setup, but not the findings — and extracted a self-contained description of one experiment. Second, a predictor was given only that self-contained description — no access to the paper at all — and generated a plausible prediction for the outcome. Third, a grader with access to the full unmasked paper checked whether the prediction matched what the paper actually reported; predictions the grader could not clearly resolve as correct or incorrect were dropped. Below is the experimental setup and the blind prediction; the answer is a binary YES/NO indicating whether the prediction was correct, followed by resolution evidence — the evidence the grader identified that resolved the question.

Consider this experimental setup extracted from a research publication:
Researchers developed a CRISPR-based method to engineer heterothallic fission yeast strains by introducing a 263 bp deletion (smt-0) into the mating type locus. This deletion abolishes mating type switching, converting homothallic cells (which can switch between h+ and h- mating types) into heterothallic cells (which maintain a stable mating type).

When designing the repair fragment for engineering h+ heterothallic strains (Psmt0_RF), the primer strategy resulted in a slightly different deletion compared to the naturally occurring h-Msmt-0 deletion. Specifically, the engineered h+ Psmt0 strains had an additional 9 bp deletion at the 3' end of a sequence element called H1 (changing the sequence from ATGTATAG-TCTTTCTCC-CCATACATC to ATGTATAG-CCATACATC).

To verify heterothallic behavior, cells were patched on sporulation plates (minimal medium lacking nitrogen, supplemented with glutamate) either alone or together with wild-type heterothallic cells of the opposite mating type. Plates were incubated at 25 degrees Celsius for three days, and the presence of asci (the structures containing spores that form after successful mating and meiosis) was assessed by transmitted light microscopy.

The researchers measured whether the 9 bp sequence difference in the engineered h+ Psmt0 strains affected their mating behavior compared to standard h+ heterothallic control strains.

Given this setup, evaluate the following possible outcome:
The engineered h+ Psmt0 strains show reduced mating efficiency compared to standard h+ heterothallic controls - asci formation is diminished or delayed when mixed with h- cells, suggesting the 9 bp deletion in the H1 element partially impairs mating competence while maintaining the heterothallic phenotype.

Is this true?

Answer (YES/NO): NO